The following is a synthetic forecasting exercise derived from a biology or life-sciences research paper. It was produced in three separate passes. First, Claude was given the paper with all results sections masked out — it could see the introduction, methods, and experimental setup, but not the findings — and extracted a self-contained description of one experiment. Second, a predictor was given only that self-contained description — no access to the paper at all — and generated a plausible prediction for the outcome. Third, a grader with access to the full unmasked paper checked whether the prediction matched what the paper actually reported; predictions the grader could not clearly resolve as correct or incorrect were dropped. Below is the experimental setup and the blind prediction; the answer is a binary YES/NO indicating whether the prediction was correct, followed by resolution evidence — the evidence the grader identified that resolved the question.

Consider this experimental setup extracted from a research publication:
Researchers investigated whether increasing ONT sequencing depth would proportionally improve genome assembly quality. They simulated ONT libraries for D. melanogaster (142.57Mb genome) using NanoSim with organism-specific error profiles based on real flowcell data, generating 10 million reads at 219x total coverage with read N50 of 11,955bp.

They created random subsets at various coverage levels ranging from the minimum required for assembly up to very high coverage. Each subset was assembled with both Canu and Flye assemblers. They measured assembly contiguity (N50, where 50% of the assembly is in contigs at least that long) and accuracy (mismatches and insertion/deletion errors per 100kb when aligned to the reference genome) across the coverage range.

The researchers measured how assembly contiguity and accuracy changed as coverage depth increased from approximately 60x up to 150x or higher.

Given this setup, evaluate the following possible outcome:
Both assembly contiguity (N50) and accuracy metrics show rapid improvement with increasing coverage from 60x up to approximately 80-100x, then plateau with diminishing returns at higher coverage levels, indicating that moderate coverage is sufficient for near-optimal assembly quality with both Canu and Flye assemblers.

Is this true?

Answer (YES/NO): NO